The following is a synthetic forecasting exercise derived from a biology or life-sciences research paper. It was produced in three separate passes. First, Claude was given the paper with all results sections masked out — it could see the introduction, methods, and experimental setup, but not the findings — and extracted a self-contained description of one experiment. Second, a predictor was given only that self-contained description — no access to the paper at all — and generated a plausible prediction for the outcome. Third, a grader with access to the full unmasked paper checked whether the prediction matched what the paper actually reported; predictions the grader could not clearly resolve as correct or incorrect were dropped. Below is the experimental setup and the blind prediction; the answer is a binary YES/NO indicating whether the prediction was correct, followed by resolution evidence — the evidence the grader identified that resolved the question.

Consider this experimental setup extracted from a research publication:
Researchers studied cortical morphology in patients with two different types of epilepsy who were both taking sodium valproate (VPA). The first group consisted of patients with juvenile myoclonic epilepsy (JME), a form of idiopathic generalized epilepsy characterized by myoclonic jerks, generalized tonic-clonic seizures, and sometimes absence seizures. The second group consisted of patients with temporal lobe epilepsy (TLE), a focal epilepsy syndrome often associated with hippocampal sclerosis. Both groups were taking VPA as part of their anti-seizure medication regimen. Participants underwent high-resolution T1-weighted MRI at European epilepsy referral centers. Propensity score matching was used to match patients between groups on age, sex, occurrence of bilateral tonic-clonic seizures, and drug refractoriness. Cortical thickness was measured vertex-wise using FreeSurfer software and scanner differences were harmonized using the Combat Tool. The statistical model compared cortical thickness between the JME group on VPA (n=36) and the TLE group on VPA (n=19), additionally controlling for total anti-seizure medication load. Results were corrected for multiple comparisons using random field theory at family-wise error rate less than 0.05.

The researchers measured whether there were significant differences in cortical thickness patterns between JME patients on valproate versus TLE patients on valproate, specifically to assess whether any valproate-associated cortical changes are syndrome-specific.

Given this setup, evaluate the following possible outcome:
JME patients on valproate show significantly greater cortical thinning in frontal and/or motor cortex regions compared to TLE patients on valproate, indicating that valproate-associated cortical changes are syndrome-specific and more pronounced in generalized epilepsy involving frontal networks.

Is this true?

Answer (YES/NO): YES